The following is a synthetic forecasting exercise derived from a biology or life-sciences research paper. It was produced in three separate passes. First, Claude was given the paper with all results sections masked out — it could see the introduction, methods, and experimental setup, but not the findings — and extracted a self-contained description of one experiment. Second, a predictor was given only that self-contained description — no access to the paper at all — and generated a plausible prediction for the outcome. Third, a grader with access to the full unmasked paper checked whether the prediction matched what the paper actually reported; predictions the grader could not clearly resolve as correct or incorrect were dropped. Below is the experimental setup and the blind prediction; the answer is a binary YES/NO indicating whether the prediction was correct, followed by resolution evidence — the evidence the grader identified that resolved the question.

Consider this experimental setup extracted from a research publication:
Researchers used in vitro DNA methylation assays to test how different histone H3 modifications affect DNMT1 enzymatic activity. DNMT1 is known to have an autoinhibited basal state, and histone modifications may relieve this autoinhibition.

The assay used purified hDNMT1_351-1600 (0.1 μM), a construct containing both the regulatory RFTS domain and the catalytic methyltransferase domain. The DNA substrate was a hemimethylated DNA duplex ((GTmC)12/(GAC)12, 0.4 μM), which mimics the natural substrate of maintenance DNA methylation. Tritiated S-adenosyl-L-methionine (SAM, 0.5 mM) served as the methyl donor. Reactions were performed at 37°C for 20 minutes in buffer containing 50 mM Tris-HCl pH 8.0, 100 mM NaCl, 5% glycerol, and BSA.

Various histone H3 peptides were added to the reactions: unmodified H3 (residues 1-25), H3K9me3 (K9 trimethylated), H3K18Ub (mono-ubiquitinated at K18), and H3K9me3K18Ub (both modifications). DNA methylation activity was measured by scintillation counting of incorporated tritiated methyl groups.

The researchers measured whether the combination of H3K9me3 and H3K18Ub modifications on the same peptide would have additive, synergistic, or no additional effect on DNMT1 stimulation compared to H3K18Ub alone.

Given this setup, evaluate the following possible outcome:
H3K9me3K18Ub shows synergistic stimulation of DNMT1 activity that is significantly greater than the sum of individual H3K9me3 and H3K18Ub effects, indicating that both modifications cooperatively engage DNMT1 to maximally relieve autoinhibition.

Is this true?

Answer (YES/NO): NO